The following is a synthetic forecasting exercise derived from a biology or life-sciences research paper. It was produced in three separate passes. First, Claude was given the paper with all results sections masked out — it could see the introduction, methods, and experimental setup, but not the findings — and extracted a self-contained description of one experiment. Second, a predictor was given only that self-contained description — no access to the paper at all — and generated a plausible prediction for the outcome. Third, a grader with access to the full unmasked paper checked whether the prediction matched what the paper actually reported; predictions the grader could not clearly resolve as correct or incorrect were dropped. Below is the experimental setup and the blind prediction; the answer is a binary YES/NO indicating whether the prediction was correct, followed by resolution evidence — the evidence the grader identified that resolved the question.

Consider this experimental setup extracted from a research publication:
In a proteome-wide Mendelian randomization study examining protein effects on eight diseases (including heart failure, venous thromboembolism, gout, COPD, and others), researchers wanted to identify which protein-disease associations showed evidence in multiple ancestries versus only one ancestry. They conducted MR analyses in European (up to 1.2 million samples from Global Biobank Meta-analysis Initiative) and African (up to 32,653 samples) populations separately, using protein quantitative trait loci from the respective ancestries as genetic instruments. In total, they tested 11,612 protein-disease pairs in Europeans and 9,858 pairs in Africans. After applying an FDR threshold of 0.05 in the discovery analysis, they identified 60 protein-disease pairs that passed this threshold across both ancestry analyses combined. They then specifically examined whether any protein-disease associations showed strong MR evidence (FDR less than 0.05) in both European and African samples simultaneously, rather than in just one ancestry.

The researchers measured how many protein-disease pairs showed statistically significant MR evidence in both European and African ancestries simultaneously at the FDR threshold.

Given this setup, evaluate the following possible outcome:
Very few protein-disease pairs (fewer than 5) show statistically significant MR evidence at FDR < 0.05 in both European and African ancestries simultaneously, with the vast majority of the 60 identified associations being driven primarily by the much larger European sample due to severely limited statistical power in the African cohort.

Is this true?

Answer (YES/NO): NO